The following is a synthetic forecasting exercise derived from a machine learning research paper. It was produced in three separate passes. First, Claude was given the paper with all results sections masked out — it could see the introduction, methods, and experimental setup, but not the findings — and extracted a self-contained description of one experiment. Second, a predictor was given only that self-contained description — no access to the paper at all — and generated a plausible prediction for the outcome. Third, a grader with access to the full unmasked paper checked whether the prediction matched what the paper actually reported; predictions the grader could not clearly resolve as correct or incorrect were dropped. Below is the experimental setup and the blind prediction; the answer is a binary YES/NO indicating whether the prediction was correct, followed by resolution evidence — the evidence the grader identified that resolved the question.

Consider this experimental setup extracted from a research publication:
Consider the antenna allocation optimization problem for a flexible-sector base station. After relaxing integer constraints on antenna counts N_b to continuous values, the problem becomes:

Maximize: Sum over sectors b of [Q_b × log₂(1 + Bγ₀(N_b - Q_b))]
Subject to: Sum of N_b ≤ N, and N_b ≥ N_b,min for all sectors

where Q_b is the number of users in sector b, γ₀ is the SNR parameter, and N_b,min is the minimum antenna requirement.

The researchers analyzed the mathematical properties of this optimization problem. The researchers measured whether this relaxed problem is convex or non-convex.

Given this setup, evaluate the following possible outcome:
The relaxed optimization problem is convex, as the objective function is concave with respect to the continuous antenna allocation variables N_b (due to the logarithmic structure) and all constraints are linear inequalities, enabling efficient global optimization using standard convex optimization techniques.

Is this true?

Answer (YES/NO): YES